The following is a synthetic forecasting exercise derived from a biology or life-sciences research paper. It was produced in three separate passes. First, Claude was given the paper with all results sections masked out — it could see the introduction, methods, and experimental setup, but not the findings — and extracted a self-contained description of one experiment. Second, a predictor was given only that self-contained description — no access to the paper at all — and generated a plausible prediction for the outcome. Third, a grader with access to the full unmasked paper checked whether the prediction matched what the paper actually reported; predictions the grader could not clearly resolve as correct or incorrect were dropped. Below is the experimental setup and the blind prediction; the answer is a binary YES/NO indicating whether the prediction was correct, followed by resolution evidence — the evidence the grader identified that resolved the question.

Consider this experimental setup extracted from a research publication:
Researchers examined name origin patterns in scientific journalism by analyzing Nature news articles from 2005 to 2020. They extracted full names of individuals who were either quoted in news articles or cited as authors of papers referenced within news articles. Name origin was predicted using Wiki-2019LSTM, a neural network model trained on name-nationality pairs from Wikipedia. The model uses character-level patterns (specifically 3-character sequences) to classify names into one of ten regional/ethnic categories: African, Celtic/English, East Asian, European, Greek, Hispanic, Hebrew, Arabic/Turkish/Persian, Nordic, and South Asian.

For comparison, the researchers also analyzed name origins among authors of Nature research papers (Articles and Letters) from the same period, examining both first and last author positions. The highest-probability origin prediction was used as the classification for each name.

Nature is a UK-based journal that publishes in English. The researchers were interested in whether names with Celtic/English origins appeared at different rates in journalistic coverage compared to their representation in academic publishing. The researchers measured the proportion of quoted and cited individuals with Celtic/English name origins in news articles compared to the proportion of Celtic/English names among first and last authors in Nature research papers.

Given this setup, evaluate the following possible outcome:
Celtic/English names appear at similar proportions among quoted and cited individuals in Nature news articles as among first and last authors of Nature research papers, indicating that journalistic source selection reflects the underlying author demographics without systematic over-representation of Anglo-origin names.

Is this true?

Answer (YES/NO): NO